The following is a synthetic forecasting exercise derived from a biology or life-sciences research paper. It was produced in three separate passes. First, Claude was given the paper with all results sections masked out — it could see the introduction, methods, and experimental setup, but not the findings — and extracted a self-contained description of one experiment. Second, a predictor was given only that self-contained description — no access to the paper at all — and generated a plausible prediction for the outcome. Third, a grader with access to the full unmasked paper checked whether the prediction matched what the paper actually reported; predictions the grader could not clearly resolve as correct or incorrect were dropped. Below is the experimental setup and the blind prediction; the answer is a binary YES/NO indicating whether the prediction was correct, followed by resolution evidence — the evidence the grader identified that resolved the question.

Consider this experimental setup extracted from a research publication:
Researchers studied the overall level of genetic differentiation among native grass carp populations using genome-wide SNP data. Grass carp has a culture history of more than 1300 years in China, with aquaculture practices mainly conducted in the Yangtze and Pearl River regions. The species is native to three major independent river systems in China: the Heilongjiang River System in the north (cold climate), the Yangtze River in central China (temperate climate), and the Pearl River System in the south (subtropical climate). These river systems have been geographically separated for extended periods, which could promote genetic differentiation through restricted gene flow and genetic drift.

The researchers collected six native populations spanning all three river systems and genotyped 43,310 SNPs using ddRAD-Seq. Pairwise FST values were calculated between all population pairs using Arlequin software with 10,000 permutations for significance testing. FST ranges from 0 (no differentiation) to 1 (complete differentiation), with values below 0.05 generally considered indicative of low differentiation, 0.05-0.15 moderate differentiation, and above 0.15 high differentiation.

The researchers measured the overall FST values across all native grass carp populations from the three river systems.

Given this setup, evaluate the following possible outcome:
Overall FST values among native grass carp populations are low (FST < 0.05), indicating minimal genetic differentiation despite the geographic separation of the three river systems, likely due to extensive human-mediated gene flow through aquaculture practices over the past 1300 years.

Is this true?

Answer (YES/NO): NO